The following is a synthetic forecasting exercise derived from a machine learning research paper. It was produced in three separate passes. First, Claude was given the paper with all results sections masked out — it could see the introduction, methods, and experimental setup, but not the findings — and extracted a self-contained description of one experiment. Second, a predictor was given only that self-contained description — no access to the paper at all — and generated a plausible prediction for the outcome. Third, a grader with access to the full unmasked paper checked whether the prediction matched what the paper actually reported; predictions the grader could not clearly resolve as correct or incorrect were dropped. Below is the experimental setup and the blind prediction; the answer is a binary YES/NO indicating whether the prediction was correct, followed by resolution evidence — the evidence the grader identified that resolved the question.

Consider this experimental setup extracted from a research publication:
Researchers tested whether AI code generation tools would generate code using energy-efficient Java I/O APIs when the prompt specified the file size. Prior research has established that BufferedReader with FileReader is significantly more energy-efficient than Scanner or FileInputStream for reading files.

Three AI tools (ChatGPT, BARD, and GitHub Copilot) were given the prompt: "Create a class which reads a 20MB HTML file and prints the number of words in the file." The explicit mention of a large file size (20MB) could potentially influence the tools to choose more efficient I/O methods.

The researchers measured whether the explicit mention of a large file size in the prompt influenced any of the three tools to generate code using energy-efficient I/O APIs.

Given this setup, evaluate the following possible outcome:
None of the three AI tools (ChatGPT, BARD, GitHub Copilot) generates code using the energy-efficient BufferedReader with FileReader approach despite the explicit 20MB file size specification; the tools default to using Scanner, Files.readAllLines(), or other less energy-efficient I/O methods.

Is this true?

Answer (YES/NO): YES